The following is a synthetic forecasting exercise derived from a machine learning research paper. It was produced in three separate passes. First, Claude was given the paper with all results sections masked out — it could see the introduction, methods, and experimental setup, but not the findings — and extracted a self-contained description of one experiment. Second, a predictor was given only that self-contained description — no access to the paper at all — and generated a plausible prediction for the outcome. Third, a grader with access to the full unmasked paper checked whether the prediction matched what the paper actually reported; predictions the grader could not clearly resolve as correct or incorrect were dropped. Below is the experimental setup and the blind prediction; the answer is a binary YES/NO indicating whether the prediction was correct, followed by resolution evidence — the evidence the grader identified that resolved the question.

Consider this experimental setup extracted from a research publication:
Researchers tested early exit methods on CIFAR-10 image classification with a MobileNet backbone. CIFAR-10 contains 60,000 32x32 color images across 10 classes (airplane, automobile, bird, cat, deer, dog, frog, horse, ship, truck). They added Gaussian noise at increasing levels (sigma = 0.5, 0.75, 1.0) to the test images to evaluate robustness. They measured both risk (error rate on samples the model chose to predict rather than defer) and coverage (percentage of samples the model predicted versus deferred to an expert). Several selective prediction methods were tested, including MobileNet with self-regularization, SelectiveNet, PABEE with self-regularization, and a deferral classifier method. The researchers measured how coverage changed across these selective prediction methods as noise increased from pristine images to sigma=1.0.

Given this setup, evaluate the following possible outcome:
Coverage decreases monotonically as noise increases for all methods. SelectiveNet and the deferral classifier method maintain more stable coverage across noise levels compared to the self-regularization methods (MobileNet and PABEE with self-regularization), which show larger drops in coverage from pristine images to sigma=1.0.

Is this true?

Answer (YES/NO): NO